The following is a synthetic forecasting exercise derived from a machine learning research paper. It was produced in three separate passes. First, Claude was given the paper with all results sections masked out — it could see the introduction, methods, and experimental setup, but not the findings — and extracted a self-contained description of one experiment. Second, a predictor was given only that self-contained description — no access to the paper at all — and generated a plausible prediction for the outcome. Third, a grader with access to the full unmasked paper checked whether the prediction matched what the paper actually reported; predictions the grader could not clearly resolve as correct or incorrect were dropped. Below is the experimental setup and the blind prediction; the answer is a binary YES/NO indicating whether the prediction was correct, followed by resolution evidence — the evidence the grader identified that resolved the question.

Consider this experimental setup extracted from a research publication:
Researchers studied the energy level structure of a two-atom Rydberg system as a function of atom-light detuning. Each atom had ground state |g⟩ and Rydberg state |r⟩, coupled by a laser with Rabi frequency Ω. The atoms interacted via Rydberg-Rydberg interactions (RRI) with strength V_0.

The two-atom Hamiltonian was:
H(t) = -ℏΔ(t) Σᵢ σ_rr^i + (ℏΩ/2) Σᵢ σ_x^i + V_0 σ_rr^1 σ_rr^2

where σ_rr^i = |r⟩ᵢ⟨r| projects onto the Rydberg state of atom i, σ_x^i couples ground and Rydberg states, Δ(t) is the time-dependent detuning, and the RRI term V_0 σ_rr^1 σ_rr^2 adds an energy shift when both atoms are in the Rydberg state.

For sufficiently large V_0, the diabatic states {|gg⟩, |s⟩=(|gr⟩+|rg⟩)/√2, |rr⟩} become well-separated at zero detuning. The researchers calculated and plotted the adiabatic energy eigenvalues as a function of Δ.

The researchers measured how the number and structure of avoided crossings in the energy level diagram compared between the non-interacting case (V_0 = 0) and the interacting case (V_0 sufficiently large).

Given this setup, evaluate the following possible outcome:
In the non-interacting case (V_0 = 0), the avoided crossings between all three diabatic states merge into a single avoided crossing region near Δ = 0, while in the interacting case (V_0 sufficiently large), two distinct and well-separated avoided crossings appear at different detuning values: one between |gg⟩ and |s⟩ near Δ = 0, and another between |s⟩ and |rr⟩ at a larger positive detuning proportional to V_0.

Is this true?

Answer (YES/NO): NO